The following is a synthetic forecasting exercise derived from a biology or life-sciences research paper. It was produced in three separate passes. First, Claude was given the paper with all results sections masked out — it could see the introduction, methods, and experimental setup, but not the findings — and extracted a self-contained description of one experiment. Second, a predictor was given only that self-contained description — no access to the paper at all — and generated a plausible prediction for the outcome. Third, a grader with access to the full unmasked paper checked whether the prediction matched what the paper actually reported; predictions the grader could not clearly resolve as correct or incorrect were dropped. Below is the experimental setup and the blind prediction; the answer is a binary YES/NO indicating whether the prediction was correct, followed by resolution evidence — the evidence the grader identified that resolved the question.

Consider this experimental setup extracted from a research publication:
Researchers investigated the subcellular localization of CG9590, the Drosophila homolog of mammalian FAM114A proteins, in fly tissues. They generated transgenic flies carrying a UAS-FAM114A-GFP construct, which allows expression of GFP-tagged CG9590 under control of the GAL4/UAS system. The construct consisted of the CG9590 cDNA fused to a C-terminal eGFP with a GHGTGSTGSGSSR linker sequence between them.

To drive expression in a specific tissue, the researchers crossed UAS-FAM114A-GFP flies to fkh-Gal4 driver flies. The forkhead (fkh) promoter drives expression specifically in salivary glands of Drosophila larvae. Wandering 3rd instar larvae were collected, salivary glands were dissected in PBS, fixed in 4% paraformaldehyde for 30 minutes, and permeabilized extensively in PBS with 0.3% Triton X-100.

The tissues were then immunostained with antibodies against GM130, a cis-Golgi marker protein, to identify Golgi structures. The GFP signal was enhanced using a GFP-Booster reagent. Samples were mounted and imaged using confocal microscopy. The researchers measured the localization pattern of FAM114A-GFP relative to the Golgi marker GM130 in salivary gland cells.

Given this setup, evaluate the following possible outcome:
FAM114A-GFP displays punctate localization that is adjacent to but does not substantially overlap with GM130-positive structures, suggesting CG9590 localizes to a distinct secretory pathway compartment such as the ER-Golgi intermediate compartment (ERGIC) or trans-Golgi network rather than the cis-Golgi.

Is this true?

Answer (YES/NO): NO